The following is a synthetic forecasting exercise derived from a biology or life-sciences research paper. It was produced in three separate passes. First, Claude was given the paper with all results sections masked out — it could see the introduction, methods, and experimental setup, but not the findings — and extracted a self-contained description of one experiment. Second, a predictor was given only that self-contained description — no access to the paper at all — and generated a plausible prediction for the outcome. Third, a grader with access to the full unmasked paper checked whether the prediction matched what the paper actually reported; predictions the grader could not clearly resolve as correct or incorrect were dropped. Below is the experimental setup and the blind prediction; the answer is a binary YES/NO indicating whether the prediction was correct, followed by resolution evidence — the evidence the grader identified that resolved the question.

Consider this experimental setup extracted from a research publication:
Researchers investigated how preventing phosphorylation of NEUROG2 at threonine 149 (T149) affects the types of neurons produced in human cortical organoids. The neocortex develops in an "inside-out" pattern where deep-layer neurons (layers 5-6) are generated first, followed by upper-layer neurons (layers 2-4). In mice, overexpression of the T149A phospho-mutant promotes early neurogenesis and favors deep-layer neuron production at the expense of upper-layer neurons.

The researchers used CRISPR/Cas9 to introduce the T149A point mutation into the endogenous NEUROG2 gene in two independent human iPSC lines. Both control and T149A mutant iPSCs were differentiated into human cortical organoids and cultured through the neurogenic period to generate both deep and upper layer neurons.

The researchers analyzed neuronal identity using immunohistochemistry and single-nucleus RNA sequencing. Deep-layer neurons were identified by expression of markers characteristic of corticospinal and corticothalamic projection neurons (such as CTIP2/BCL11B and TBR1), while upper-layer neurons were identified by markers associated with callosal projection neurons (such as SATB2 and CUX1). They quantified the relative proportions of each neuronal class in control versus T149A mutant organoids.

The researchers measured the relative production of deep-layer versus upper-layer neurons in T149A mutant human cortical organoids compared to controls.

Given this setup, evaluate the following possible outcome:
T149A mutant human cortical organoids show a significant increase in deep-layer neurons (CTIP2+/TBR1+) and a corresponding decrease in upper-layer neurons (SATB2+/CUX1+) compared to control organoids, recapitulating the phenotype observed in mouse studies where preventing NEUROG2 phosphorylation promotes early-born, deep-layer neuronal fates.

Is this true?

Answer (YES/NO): NO